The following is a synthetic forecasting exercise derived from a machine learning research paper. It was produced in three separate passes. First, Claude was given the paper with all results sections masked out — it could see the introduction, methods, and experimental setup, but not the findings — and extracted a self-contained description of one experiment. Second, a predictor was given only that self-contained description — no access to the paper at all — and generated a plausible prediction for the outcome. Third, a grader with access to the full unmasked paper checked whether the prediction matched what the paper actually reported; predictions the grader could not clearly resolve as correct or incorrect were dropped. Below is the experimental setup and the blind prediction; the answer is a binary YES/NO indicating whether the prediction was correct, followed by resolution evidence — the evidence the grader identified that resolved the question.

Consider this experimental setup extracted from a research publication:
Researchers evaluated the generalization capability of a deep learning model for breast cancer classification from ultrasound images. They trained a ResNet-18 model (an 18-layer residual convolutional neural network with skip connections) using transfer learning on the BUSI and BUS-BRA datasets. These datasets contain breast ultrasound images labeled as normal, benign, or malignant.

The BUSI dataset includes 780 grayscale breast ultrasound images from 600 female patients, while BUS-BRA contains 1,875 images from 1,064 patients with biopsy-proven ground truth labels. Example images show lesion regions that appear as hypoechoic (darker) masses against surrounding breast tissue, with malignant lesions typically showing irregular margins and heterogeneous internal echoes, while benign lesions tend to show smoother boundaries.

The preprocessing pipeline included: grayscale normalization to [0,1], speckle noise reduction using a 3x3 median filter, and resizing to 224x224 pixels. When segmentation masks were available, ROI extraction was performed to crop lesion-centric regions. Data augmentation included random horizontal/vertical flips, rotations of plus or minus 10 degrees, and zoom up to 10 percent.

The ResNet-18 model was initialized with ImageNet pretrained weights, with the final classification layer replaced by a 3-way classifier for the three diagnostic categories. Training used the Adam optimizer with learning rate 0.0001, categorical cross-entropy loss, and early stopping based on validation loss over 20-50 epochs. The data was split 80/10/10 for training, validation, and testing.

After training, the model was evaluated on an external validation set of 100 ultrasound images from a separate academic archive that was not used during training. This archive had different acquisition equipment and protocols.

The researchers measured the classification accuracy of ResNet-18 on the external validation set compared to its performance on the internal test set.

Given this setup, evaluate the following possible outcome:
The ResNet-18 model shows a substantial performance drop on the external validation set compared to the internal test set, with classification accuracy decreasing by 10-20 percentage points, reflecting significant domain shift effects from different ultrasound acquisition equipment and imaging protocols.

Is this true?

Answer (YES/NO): NO